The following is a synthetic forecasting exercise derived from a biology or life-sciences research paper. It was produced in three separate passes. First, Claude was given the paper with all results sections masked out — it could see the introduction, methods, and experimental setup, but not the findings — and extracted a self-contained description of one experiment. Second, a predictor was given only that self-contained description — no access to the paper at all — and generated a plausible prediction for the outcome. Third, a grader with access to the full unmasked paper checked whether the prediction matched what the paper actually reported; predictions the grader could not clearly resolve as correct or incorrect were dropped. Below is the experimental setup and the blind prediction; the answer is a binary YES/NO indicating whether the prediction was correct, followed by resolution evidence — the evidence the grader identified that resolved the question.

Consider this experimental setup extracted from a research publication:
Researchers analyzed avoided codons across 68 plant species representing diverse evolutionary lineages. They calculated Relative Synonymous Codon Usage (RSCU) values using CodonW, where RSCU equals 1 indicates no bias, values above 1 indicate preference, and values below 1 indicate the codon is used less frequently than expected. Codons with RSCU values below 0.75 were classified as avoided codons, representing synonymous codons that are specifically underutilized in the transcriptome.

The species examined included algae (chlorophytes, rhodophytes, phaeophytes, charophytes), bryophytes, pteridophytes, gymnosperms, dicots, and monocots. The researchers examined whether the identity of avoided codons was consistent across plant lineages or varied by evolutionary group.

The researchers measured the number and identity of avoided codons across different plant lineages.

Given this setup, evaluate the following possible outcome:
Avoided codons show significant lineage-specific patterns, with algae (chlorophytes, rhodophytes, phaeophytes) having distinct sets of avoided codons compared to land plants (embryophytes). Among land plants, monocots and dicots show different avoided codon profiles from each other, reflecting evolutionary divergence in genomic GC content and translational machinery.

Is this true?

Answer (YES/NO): NO